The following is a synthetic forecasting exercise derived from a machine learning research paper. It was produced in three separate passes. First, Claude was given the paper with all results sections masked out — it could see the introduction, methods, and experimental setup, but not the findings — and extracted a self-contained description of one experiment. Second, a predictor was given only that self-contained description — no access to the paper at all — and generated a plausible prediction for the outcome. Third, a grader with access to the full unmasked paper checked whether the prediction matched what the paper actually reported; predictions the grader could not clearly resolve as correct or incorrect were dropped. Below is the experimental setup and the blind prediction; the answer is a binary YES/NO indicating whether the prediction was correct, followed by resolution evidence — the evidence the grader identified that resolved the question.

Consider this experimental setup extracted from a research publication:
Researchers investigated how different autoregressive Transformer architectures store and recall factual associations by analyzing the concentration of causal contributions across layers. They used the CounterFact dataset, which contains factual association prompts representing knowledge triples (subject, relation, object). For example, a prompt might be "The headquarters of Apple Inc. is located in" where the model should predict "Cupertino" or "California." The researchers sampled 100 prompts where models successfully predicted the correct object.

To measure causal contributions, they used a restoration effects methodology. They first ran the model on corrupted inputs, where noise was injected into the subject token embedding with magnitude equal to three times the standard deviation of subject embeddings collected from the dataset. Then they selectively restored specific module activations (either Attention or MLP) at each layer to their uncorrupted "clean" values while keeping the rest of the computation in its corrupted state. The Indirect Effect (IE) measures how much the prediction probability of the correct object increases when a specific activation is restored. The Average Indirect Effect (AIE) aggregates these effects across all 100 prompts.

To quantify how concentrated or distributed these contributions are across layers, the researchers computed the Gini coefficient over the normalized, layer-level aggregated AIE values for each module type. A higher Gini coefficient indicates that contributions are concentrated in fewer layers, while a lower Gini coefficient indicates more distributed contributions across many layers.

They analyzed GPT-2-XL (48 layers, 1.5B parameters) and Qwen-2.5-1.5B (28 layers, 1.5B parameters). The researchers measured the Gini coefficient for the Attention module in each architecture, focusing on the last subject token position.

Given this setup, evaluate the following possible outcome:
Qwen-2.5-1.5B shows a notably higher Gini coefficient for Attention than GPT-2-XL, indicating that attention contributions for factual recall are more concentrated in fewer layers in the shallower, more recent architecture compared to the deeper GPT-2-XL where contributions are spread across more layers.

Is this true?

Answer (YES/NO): YES